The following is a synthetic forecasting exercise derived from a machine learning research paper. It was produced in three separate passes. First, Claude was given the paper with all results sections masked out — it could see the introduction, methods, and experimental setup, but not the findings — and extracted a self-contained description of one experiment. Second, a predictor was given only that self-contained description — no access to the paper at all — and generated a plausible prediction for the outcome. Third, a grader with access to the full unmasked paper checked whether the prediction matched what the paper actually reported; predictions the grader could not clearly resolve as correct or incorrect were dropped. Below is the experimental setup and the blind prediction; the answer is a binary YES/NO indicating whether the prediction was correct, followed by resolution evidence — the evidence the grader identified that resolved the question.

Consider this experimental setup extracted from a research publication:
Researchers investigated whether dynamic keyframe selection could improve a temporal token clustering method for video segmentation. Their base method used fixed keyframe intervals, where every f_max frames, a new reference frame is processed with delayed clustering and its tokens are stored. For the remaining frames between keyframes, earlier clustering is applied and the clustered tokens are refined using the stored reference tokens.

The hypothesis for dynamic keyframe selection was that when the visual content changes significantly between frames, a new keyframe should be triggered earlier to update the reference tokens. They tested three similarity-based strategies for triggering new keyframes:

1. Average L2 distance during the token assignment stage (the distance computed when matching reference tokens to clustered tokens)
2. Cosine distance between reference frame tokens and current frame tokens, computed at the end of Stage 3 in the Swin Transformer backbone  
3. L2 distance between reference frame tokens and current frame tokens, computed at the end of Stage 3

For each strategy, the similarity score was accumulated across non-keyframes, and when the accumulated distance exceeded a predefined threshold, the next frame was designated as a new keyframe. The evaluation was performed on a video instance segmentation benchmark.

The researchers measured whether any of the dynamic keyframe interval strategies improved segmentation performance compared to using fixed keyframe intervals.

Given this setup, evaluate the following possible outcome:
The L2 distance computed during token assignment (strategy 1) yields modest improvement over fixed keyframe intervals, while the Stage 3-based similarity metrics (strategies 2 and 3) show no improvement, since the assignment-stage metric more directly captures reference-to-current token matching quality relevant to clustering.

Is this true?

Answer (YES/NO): NO